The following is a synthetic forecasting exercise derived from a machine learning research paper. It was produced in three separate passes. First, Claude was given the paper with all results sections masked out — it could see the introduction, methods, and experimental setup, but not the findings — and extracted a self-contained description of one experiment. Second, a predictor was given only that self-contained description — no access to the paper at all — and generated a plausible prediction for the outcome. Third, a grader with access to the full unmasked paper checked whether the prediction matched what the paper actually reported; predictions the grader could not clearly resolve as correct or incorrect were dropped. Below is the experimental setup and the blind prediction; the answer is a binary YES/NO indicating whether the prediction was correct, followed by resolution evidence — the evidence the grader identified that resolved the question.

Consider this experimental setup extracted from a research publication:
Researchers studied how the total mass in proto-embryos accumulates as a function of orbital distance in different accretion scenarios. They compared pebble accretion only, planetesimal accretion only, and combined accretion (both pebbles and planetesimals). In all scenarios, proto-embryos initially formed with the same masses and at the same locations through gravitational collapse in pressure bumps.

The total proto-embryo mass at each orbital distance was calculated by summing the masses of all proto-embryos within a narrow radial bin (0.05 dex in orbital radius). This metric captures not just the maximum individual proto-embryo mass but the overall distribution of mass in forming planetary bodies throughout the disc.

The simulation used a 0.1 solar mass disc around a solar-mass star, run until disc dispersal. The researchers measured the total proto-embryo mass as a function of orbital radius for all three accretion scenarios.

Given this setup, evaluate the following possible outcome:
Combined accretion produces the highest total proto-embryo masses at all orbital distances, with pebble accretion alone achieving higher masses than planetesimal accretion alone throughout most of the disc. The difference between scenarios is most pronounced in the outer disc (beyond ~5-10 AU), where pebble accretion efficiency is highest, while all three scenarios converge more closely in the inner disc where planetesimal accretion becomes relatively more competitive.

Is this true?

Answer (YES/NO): NO